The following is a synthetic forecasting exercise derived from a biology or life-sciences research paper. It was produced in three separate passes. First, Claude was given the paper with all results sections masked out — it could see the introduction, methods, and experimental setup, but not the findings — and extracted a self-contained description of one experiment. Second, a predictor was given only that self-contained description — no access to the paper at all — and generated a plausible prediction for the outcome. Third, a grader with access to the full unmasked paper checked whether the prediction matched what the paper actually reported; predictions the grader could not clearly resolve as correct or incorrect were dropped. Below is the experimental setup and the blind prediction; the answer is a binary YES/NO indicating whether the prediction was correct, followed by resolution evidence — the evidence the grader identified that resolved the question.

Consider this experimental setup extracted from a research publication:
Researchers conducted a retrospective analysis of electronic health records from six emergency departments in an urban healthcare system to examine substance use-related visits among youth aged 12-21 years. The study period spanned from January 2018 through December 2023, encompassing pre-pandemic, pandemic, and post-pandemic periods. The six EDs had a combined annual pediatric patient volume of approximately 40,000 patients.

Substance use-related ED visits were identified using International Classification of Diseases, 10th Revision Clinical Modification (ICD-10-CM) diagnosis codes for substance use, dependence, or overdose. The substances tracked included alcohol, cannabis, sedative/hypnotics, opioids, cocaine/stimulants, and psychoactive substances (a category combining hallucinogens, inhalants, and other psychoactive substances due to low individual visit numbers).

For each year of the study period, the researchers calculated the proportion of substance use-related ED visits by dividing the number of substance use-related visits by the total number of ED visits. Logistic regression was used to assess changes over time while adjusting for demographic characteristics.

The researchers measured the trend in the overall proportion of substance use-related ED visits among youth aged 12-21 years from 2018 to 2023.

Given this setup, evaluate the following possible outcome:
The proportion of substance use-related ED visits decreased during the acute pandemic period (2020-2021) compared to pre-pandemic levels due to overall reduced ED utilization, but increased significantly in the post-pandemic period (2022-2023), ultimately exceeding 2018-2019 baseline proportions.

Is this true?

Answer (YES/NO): NO